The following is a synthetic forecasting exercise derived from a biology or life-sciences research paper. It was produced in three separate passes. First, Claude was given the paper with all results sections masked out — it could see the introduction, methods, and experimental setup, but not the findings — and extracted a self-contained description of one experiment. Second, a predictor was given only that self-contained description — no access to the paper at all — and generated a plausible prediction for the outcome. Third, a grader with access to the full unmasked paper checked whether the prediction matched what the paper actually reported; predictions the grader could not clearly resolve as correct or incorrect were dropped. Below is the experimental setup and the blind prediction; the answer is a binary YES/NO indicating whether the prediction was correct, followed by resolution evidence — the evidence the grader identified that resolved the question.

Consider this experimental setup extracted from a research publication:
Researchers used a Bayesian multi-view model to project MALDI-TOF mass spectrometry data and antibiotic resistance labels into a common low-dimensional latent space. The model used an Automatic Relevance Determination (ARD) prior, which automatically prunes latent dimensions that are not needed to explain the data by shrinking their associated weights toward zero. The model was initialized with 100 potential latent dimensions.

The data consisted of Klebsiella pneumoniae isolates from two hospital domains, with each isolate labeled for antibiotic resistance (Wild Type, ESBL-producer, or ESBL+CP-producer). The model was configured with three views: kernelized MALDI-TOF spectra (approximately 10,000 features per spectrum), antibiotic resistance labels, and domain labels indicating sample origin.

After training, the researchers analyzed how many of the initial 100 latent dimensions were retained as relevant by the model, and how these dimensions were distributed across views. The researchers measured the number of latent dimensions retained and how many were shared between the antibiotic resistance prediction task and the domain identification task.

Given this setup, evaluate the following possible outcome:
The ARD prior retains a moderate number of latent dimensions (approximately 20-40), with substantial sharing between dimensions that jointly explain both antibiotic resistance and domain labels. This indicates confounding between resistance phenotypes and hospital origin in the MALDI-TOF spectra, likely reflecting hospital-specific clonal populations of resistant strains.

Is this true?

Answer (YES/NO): NO